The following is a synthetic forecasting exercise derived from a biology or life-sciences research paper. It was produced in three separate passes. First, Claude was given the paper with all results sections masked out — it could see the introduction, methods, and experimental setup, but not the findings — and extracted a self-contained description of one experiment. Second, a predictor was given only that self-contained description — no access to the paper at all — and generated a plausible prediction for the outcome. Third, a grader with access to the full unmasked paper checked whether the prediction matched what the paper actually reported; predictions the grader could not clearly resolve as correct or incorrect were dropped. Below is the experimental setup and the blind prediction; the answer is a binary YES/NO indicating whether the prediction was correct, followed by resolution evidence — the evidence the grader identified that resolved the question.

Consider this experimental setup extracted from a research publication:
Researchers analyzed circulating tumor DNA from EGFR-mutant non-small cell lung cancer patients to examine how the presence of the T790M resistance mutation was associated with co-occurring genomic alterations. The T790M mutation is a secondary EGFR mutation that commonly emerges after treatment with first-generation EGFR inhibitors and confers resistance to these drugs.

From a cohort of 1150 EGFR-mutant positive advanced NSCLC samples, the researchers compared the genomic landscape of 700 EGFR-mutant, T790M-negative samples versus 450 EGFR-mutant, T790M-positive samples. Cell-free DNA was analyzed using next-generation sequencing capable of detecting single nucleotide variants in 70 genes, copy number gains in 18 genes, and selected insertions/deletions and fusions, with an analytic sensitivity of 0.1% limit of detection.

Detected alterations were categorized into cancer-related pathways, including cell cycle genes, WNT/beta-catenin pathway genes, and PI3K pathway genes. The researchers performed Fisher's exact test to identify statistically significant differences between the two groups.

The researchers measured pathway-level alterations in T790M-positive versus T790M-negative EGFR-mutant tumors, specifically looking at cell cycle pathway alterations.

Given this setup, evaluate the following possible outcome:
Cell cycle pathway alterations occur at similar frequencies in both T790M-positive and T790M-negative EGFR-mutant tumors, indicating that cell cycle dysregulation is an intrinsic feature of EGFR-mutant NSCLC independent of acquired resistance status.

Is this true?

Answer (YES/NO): NO